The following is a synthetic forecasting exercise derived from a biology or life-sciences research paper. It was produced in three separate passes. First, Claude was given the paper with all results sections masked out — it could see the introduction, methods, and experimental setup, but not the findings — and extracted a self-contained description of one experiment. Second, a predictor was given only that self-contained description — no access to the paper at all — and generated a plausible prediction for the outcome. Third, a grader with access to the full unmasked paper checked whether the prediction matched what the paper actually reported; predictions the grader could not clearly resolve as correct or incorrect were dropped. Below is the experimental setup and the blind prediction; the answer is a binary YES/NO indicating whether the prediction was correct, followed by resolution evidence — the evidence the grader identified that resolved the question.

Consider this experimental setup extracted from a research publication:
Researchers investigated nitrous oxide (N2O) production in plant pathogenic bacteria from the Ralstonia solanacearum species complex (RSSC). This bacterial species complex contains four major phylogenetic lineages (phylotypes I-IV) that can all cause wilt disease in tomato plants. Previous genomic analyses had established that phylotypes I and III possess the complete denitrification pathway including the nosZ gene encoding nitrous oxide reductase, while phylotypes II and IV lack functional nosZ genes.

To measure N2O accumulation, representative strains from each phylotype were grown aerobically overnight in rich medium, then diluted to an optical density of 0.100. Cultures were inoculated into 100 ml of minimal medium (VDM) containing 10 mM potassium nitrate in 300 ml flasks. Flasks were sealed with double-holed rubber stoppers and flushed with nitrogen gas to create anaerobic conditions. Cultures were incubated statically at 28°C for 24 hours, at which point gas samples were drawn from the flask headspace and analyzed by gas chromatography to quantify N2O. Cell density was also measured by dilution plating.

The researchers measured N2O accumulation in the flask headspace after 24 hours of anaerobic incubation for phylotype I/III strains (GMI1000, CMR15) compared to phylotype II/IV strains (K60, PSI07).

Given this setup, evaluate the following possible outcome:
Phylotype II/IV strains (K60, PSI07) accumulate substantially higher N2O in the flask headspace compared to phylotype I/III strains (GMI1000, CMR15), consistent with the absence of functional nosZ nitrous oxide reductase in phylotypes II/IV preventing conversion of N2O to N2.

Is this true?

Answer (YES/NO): NO